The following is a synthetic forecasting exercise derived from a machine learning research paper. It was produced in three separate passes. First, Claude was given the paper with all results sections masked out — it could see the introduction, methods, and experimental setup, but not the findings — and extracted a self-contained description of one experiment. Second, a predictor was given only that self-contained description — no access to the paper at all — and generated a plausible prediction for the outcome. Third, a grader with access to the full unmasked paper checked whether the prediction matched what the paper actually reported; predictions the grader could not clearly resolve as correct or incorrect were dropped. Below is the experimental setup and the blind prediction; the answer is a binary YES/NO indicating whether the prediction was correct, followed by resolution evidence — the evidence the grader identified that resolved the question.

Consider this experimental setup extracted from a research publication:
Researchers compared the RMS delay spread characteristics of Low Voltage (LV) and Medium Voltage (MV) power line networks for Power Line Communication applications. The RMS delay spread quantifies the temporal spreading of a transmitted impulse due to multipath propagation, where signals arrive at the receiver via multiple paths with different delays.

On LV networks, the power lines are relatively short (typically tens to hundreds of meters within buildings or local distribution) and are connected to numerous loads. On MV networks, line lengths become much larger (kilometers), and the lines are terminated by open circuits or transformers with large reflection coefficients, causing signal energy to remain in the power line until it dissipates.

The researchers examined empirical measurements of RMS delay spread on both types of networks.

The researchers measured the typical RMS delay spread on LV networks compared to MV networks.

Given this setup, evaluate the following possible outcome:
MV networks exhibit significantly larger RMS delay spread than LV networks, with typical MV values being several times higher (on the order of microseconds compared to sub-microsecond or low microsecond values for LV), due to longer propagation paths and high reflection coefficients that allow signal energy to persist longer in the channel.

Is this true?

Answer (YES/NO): NO